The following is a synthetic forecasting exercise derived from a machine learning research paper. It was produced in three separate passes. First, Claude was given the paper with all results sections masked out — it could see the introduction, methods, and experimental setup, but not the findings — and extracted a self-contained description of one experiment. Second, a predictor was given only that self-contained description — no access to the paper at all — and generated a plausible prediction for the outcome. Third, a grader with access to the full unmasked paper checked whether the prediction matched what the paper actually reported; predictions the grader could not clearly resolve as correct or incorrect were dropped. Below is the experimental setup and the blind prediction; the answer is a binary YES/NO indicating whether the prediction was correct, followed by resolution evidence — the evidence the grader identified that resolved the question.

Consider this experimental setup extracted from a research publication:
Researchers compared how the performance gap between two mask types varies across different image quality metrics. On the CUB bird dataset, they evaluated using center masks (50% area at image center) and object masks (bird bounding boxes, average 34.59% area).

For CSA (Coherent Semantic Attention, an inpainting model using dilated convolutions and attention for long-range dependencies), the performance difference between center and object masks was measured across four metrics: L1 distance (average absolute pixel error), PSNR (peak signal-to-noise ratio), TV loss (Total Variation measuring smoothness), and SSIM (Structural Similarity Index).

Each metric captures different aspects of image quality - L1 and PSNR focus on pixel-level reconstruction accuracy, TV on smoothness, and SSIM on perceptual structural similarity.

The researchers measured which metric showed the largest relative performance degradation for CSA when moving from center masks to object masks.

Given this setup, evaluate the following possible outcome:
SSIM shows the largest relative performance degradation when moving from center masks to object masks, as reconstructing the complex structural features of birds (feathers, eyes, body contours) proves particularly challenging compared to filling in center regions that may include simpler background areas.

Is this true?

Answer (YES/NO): NO